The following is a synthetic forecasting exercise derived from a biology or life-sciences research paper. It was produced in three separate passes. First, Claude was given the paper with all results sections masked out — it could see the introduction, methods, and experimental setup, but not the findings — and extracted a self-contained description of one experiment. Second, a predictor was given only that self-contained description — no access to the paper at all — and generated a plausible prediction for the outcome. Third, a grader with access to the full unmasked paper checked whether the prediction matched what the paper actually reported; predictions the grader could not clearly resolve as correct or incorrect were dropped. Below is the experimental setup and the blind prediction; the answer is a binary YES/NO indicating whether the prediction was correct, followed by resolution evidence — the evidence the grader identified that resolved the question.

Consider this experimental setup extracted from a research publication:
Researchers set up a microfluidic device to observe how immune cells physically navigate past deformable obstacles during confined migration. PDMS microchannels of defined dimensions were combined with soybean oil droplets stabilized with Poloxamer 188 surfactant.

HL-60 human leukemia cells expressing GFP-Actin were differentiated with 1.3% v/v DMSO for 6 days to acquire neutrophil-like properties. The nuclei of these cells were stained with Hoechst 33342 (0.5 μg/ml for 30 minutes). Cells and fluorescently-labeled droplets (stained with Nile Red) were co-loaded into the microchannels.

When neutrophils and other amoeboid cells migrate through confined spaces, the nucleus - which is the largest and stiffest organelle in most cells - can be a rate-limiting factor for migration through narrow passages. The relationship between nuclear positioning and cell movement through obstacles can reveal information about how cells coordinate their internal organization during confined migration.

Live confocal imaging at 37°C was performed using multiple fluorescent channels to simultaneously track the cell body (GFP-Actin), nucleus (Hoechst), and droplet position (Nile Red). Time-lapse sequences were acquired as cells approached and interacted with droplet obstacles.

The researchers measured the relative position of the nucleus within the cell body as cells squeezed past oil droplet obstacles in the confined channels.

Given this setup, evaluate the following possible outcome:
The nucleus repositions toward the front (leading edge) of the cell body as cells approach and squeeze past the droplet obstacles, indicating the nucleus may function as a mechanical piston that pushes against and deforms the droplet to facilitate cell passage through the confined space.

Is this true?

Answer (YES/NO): NO